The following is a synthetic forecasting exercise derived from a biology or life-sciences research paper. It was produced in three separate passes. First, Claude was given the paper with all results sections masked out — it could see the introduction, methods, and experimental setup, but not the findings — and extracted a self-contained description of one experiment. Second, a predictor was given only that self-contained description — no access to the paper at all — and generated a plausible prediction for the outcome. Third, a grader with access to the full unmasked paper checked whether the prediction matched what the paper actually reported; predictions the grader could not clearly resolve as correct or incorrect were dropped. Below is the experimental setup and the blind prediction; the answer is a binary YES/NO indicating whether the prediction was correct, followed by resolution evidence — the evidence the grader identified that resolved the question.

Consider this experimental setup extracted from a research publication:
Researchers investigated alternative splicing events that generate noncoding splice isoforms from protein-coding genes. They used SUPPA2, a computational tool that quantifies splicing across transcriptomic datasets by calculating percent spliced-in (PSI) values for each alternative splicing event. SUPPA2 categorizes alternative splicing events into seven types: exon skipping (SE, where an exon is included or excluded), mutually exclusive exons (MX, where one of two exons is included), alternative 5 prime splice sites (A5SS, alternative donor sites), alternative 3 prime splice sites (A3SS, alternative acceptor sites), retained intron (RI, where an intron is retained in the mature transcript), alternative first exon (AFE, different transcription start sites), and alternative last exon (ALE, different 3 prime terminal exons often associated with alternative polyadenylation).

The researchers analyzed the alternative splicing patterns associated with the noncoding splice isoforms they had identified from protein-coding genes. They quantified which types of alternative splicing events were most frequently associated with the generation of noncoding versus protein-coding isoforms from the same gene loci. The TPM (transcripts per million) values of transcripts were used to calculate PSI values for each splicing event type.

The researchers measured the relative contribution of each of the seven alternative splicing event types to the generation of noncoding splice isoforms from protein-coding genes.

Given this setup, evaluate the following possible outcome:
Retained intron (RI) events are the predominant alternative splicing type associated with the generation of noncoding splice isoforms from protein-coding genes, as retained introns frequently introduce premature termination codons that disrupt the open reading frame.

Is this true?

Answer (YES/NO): NO